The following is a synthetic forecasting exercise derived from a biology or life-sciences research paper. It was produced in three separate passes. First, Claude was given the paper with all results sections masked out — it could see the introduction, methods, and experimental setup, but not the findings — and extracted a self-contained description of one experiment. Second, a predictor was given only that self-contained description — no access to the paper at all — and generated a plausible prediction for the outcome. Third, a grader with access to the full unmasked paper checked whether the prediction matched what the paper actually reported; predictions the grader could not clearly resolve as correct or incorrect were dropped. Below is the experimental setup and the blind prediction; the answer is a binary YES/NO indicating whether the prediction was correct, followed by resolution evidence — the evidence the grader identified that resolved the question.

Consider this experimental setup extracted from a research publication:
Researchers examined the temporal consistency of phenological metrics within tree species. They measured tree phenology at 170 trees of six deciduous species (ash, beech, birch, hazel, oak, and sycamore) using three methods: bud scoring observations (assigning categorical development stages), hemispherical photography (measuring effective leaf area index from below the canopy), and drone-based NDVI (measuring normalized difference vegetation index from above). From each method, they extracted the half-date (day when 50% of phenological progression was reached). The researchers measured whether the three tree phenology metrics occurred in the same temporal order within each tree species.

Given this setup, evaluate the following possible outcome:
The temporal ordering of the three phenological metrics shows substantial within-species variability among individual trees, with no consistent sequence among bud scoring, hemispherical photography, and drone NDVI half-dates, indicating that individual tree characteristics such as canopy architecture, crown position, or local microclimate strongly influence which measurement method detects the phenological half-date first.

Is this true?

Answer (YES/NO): NO